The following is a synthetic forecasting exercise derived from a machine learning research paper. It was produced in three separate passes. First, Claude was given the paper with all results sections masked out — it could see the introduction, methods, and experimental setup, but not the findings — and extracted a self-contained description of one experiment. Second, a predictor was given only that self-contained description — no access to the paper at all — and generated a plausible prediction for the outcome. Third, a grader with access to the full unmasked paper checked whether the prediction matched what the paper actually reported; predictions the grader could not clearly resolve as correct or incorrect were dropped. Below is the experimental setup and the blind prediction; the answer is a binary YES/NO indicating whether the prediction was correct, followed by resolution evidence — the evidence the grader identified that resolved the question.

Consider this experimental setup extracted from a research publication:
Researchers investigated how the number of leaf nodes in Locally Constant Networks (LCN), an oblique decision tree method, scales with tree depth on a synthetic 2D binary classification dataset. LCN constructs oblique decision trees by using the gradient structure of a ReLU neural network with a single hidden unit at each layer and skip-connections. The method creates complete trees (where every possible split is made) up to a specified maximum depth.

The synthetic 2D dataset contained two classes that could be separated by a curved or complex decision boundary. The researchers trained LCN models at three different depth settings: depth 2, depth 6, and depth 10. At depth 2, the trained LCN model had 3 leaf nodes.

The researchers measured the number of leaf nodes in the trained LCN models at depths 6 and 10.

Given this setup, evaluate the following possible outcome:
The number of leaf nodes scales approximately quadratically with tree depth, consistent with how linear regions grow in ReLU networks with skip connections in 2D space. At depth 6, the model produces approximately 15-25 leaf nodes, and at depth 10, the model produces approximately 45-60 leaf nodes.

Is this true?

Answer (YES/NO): NO